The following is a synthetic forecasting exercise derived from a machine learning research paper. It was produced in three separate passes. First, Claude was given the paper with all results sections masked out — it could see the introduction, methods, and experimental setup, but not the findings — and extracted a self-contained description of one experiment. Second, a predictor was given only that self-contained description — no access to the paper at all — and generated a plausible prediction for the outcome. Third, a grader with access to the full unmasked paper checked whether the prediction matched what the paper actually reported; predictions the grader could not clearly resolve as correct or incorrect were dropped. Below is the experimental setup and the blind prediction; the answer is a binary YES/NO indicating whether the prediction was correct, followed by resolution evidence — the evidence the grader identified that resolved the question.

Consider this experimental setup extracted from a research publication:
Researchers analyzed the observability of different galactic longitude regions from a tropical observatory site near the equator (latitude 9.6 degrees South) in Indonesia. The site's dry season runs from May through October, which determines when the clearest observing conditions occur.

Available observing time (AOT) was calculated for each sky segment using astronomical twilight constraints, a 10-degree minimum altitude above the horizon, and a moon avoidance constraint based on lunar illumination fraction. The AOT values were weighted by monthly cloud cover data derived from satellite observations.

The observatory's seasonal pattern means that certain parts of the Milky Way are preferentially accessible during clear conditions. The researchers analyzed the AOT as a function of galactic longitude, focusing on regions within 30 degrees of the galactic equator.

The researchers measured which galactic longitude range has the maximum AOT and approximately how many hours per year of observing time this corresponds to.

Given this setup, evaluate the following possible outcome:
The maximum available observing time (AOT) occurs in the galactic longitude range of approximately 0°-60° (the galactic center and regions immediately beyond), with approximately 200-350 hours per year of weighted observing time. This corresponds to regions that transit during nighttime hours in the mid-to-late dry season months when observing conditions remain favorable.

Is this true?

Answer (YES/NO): NO